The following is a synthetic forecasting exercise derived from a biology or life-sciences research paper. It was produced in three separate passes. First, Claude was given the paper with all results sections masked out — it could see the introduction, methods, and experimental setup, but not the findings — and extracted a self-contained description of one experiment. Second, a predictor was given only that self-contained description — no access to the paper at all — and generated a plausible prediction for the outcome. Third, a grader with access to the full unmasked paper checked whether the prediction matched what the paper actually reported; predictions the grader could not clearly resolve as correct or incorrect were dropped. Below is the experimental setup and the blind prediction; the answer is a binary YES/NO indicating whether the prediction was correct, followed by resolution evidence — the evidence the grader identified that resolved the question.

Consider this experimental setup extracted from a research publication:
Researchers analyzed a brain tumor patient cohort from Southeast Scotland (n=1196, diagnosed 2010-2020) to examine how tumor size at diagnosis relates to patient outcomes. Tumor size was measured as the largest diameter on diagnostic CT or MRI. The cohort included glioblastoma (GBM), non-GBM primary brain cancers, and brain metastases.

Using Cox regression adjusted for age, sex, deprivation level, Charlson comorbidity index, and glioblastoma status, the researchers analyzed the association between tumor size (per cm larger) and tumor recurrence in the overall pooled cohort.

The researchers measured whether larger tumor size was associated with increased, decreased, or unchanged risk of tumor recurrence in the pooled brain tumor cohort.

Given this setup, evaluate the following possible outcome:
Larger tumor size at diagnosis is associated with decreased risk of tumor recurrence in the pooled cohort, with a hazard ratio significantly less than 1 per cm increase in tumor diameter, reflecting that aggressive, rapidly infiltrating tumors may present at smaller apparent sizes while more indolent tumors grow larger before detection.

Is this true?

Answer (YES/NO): NO